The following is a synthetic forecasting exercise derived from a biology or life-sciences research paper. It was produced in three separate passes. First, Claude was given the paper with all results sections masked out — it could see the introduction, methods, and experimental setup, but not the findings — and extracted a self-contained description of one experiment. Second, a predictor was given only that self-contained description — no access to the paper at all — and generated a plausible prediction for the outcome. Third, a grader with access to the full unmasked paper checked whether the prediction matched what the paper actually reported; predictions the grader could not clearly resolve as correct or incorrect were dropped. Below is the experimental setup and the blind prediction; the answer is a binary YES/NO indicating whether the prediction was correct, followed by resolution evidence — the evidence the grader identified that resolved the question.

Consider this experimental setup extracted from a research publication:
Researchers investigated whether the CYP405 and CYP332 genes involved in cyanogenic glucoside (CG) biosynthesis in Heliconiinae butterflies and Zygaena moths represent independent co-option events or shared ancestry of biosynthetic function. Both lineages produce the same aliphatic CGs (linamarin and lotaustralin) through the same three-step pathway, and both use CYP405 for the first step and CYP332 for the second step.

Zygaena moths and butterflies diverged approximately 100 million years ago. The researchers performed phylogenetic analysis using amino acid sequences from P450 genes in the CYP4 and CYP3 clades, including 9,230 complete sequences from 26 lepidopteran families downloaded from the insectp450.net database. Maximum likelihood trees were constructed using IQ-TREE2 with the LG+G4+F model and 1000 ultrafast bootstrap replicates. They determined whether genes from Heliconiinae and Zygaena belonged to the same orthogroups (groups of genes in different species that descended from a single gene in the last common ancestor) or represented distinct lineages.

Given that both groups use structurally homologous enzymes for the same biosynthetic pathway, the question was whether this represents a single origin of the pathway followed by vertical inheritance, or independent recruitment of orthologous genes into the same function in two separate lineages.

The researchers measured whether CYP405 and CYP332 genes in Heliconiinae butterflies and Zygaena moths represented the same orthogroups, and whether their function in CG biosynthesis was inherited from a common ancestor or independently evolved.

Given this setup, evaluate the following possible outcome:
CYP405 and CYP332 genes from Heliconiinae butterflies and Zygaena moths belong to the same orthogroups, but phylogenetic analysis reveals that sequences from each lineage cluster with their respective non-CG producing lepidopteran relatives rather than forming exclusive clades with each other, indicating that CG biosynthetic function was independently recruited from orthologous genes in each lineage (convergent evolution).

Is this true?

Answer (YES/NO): NO